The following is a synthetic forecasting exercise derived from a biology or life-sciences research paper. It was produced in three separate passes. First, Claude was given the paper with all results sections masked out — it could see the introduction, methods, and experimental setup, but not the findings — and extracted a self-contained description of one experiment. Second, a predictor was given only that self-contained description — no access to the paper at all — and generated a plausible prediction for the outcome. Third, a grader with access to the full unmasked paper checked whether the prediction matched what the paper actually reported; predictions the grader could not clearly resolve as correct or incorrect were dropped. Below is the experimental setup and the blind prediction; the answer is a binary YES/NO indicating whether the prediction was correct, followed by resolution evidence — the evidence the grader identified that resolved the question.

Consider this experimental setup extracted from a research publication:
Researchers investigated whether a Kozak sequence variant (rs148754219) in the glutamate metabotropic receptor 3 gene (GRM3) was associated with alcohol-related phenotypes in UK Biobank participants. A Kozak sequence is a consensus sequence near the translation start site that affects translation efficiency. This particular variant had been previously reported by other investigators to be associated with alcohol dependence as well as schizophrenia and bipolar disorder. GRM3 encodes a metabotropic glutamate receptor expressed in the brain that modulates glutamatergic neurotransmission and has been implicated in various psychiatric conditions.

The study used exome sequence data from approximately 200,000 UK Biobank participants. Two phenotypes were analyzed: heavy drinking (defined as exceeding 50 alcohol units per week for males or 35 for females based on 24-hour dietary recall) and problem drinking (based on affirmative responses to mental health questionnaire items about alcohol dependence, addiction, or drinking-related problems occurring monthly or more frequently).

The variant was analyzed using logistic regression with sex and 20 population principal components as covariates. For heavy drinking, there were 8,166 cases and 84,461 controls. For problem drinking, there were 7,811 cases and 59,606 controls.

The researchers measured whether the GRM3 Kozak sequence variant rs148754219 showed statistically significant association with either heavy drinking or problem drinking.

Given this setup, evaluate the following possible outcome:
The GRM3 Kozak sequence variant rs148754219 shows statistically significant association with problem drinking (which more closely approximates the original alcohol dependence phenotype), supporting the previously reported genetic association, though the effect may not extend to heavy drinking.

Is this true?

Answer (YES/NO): NO